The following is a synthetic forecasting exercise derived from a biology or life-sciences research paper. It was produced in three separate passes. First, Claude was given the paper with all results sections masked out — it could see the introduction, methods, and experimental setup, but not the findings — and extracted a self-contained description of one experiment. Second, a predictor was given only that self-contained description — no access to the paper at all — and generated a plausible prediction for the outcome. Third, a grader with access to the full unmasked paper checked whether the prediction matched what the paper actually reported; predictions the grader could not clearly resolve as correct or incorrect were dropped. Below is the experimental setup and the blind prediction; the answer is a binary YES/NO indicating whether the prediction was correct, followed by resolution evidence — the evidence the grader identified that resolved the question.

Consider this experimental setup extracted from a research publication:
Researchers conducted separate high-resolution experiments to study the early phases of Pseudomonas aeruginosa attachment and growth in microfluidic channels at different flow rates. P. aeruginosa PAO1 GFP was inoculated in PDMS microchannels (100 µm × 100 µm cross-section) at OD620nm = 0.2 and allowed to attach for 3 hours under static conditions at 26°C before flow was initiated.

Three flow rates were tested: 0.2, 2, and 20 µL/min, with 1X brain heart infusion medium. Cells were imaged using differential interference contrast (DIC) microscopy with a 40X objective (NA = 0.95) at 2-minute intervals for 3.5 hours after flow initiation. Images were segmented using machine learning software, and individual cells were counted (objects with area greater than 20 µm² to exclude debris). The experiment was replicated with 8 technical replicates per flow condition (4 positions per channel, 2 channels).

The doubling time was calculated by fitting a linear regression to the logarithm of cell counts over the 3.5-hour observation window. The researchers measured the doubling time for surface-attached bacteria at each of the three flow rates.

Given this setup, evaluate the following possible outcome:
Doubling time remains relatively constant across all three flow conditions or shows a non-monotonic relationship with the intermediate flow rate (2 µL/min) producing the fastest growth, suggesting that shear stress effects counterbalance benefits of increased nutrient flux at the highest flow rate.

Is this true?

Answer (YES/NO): YES